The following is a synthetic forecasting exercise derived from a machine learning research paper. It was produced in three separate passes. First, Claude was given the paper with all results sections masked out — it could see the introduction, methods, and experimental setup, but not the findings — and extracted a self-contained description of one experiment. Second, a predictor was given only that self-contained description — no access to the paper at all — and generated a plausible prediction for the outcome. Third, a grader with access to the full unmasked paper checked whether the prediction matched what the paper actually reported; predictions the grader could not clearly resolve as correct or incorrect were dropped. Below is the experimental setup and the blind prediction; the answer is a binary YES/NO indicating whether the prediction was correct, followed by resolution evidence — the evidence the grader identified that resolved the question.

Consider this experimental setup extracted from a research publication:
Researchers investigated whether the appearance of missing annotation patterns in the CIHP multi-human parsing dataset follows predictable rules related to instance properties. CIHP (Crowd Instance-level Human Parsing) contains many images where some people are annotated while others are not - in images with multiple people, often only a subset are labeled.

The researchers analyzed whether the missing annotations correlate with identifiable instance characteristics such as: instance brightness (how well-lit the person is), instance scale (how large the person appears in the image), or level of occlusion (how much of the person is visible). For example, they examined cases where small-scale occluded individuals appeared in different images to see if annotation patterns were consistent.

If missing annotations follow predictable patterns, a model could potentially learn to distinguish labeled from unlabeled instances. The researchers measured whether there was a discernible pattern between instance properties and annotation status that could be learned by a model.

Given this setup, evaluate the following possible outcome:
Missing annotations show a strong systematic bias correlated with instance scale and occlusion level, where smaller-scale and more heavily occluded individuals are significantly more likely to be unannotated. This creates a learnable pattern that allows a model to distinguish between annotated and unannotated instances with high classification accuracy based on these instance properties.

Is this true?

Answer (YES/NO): NO